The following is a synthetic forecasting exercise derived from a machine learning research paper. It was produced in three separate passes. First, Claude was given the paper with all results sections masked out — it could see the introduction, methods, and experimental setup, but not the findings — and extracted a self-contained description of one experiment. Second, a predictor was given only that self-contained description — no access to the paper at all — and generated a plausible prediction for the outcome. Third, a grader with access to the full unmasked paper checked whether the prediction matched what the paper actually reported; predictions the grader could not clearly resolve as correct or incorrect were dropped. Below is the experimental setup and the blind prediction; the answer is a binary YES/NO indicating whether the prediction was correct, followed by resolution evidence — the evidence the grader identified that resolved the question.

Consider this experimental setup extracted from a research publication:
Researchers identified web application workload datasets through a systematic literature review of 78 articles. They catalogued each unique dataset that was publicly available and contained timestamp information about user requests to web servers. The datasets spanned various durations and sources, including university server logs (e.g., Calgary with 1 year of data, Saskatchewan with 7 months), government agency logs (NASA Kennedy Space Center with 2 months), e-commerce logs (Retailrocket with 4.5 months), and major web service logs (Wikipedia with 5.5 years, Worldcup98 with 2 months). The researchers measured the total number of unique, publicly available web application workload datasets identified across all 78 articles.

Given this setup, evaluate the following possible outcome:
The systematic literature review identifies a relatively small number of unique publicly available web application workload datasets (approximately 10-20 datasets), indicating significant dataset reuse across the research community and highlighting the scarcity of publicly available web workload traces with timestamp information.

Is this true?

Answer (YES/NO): YES